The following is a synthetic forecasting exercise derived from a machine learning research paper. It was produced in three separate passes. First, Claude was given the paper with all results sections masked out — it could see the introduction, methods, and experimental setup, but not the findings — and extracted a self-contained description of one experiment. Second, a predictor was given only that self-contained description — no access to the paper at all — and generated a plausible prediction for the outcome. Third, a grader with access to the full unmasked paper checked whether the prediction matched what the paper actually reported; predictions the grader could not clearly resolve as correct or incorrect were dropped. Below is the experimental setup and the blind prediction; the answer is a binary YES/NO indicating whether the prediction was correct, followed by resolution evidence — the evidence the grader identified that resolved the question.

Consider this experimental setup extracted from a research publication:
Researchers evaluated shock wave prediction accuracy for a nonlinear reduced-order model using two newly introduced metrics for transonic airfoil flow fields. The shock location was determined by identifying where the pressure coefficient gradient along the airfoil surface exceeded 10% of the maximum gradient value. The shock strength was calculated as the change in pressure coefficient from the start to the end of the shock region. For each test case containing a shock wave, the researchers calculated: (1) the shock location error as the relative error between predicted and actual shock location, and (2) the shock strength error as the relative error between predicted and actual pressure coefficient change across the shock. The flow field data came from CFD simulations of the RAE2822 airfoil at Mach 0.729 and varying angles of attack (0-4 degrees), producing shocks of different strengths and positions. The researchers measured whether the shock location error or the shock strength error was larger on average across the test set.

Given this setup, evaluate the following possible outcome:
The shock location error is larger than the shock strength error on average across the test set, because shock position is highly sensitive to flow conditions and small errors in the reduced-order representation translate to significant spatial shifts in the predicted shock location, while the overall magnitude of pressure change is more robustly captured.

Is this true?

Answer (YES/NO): NO